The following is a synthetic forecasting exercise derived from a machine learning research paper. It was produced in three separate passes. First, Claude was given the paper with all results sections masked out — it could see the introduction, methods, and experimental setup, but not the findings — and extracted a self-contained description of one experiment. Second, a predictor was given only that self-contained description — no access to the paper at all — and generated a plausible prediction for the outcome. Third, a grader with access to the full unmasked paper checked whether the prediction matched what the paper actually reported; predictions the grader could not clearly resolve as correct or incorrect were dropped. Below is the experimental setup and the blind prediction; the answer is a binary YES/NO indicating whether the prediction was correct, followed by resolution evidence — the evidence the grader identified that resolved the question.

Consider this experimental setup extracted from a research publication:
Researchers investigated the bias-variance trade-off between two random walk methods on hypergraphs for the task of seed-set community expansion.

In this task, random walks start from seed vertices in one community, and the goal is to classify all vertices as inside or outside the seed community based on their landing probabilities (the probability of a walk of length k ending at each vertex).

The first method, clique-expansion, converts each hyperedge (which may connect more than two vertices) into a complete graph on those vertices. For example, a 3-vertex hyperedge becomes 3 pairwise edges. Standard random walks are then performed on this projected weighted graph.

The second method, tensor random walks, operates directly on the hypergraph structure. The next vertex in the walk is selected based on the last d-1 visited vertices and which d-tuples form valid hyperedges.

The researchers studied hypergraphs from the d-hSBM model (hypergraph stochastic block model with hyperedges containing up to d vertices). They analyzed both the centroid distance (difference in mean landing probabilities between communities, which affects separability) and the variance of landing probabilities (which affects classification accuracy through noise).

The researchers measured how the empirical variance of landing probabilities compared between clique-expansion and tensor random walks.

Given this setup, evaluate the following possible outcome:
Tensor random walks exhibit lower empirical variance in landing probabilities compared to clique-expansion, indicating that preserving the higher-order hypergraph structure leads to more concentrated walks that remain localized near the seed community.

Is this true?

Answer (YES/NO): NO